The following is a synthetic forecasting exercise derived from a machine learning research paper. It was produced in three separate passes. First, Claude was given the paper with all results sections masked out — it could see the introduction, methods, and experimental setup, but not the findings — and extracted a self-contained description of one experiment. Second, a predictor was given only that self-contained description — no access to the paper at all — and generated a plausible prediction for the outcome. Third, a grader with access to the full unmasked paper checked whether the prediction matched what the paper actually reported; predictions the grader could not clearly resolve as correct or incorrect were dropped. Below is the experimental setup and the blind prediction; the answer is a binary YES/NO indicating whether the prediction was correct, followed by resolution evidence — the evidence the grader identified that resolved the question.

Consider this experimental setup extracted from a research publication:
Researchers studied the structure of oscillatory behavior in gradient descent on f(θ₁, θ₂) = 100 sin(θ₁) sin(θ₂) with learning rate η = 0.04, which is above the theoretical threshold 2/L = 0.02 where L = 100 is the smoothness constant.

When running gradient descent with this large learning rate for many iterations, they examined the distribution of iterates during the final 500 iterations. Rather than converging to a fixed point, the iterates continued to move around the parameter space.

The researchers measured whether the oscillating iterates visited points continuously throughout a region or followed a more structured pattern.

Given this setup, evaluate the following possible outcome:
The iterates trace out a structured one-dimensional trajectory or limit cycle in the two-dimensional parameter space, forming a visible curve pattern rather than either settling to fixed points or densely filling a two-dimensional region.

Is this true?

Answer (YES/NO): NO